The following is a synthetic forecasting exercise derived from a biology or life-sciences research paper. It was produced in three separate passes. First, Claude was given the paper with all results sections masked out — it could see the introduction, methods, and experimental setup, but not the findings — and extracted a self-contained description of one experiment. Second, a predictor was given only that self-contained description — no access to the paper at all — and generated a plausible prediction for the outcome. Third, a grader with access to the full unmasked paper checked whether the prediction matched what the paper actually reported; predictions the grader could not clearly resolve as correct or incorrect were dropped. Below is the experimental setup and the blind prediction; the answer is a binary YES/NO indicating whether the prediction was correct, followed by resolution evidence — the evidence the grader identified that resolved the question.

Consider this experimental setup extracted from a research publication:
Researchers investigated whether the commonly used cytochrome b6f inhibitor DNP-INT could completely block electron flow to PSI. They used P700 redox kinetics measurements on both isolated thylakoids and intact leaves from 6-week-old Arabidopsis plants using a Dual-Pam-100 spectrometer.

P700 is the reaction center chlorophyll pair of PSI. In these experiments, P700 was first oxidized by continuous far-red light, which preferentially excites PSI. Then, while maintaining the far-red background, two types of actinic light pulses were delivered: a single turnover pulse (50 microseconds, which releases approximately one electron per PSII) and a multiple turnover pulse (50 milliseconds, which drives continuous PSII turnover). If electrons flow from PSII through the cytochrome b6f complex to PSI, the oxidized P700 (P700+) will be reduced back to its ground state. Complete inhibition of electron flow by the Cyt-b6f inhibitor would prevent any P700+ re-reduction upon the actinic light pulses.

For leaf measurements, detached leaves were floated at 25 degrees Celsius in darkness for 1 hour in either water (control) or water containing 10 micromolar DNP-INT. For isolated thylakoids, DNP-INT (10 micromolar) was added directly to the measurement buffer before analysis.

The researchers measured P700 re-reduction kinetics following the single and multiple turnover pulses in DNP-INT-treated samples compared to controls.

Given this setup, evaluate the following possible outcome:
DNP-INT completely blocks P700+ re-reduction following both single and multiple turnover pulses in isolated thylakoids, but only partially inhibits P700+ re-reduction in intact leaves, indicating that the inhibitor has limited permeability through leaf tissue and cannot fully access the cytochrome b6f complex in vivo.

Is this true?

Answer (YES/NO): NO